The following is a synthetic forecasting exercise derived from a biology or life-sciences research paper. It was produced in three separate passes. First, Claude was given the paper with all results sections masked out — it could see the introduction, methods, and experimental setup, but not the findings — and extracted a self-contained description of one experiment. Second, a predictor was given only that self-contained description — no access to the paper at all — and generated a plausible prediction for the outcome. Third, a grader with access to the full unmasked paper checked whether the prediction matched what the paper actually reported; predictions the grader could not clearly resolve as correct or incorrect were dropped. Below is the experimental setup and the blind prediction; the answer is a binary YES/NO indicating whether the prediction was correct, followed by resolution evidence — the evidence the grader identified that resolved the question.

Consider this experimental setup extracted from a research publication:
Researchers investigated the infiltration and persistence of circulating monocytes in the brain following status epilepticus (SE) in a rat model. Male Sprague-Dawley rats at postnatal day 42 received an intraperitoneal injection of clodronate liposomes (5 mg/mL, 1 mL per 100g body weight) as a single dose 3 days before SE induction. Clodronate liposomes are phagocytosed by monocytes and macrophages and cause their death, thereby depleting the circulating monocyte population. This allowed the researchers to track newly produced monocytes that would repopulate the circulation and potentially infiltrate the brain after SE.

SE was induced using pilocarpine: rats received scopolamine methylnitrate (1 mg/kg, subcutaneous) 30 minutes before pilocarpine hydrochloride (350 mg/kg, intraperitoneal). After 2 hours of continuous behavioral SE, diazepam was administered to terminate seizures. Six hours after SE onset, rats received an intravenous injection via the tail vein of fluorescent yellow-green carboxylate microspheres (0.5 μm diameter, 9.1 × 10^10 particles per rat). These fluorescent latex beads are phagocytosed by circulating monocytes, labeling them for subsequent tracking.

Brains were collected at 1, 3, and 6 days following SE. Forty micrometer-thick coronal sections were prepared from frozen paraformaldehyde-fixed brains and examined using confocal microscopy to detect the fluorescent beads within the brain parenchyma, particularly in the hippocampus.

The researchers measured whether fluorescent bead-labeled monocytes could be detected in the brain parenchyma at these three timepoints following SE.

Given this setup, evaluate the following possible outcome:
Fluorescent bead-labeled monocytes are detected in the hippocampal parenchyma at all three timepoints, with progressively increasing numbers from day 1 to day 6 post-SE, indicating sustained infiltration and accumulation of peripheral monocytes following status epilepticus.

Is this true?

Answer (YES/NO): NO